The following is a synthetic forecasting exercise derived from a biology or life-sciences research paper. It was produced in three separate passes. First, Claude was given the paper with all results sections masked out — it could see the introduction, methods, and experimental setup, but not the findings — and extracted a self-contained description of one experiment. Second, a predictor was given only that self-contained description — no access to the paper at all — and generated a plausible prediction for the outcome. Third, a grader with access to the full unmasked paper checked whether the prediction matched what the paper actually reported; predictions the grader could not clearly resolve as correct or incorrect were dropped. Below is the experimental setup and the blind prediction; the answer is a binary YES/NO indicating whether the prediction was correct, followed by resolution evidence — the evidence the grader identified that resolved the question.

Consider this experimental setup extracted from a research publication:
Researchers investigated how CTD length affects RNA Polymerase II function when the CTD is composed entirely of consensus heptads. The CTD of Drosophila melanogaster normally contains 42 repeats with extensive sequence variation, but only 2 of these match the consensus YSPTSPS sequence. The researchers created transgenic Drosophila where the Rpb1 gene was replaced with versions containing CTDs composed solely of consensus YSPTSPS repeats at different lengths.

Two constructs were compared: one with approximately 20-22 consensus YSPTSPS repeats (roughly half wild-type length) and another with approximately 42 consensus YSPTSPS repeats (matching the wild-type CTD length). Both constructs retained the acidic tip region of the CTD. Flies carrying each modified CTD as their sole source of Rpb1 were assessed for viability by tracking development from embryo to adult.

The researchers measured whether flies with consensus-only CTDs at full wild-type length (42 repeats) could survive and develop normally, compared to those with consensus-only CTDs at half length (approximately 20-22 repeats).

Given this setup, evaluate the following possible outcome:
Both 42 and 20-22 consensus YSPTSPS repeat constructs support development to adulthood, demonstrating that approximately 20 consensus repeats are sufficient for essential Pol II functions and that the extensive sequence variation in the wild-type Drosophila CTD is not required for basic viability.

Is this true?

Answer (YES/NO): NO